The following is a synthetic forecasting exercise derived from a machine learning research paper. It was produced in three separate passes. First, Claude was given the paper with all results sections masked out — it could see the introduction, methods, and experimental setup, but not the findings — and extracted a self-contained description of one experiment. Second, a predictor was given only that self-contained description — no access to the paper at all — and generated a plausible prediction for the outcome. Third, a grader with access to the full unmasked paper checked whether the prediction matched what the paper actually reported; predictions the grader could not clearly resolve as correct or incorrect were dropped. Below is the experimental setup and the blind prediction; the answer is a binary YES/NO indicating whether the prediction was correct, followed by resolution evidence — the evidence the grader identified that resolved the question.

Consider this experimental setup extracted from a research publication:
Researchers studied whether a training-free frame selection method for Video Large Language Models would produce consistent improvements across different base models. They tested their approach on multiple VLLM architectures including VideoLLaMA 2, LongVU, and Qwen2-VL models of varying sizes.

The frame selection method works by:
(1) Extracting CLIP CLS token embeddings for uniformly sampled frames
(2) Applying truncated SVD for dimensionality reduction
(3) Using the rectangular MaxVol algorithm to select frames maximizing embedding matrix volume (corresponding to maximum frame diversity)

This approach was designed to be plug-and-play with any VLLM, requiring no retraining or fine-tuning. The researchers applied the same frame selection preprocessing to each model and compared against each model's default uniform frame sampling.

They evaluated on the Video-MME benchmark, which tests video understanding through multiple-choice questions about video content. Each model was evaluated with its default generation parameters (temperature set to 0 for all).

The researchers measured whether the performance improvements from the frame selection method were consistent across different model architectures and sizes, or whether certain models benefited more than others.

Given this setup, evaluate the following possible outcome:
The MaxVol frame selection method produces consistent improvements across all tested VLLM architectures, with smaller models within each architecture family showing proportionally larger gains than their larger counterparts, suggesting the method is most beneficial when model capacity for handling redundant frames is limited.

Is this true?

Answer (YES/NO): NO